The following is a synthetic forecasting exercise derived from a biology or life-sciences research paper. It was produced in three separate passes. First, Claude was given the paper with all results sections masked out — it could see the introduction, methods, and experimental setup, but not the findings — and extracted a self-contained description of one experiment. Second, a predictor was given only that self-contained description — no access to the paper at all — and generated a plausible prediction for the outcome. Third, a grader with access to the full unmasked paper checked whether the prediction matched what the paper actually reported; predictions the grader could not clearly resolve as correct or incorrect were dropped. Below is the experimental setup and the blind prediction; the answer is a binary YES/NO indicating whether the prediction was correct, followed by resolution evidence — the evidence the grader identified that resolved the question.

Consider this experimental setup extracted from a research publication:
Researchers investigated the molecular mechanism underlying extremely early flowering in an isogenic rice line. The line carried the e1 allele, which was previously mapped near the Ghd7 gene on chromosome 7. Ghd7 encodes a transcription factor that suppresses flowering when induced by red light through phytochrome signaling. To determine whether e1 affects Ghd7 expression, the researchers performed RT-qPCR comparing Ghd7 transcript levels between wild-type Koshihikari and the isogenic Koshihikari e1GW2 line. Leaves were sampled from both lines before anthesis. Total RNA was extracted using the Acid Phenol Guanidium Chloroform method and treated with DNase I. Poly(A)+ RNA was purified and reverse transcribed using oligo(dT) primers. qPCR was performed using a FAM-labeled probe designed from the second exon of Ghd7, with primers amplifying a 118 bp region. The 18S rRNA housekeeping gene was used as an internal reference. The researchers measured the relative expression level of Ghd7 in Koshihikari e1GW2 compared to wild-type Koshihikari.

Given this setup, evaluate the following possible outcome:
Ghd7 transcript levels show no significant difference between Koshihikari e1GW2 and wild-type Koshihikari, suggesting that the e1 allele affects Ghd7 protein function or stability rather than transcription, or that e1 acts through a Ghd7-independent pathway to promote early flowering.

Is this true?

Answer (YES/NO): NO